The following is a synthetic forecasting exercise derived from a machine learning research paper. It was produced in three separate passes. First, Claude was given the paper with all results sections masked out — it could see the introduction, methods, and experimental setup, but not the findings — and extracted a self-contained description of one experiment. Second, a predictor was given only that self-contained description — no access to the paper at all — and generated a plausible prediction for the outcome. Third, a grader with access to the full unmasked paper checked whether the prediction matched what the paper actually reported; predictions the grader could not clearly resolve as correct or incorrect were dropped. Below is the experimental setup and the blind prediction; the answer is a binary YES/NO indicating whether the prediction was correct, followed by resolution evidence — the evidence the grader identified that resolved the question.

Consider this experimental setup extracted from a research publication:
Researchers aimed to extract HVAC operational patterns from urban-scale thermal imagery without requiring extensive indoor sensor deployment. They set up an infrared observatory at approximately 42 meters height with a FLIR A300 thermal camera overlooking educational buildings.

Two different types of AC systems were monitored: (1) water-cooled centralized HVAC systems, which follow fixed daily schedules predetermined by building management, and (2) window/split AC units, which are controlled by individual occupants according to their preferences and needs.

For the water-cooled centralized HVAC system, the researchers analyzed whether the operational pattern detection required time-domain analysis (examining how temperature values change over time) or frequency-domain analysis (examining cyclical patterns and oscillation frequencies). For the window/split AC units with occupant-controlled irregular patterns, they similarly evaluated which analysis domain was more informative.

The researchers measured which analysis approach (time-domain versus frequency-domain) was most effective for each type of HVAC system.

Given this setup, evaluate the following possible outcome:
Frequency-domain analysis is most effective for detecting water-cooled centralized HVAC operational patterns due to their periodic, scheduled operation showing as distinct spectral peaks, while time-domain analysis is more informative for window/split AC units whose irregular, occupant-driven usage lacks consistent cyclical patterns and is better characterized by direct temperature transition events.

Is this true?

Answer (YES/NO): NO